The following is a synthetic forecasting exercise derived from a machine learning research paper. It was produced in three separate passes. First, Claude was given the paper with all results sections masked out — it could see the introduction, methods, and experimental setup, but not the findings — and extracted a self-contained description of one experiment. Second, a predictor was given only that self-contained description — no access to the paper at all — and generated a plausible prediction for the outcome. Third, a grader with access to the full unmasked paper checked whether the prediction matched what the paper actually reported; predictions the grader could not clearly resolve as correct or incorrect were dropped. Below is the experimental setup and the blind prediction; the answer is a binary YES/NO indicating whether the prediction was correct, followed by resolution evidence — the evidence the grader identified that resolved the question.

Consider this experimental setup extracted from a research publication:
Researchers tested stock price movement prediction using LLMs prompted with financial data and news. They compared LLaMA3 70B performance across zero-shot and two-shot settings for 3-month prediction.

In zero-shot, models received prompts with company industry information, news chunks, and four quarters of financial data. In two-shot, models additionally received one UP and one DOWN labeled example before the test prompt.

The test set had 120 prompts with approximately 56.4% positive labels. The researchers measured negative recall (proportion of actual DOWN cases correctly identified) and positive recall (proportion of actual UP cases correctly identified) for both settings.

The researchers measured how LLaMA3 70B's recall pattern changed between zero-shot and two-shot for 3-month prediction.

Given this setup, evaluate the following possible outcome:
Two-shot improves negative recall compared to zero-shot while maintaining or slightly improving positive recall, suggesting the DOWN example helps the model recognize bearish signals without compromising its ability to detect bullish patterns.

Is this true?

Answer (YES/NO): NO